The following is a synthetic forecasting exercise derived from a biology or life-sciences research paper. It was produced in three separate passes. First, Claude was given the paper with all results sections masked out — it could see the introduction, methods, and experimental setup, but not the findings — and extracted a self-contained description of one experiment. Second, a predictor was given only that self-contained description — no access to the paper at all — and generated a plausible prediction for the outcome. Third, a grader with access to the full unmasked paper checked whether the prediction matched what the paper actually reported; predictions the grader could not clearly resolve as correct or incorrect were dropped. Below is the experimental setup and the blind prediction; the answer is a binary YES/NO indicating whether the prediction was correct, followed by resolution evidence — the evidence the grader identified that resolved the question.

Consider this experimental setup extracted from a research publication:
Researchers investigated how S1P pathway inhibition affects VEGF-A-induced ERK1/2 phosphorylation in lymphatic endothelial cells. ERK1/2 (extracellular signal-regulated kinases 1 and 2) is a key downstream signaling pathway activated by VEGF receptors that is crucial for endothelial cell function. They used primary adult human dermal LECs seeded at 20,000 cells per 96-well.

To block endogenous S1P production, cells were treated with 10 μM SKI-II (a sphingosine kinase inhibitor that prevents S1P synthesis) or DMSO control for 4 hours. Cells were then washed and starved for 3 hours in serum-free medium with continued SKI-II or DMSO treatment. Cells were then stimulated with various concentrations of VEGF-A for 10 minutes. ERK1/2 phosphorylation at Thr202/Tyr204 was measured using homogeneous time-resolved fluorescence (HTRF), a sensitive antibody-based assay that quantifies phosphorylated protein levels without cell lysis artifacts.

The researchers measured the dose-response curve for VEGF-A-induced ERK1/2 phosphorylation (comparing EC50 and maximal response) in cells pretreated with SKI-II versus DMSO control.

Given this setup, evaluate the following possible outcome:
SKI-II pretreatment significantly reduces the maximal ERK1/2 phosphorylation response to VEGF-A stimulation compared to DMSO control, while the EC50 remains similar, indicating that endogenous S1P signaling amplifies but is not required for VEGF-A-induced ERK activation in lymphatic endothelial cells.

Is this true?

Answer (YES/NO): NO